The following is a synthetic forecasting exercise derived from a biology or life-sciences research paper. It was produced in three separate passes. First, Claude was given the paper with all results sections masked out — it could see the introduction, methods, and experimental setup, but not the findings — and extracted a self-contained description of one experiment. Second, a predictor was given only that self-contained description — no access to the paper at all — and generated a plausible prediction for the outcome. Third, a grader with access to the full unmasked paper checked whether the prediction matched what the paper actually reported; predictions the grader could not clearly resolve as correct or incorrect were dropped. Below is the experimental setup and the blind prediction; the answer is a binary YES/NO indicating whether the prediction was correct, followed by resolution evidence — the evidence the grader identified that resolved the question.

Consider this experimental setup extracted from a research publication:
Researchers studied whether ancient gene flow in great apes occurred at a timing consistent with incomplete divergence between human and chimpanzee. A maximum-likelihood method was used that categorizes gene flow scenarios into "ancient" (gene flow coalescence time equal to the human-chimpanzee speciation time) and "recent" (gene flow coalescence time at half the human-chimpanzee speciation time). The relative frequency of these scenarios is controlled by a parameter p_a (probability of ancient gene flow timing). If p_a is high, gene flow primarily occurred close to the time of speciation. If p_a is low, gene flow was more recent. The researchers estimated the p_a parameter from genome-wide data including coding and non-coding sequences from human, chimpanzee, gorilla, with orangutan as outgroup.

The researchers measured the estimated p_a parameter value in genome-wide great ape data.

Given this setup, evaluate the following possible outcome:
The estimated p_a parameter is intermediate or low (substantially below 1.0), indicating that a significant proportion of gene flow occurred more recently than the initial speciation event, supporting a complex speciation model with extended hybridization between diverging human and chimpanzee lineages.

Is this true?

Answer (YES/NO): NO